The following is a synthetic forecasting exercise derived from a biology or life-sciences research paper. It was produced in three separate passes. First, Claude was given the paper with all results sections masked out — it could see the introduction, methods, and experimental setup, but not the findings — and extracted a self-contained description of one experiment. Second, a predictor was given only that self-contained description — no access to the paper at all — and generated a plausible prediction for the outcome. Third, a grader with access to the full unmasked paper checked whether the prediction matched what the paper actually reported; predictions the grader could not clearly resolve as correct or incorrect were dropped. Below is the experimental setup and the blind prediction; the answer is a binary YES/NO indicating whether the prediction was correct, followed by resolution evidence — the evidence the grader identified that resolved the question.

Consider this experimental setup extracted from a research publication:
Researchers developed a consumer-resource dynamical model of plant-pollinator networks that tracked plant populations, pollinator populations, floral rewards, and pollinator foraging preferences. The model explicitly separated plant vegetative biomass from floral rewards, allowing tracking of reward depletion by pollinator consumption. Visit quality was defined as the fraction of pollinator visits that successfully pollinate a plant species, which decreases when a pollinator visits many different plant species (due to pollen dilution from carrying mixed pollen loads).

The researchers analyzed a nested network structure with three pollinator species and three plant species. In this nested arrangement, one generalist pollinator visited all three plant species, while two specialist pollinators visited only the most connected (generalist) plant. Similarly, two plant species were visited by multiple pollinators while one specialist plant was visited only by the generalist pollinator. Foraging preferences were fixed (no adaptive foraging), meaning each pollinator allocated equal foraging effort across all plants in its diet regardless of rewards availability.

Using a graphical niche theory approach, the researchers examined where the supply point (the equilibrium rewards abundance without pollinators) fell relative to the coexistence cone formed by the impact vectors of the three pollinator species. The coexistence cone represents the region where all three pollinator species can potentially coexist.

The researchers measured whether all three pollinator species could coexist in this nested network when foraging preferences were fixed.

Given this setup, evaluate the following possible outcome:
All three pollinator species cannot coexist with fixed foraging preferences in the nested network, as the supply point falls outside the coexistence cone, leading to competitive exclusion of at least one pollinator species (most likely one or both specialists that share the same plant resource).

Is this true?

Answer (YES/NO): YES